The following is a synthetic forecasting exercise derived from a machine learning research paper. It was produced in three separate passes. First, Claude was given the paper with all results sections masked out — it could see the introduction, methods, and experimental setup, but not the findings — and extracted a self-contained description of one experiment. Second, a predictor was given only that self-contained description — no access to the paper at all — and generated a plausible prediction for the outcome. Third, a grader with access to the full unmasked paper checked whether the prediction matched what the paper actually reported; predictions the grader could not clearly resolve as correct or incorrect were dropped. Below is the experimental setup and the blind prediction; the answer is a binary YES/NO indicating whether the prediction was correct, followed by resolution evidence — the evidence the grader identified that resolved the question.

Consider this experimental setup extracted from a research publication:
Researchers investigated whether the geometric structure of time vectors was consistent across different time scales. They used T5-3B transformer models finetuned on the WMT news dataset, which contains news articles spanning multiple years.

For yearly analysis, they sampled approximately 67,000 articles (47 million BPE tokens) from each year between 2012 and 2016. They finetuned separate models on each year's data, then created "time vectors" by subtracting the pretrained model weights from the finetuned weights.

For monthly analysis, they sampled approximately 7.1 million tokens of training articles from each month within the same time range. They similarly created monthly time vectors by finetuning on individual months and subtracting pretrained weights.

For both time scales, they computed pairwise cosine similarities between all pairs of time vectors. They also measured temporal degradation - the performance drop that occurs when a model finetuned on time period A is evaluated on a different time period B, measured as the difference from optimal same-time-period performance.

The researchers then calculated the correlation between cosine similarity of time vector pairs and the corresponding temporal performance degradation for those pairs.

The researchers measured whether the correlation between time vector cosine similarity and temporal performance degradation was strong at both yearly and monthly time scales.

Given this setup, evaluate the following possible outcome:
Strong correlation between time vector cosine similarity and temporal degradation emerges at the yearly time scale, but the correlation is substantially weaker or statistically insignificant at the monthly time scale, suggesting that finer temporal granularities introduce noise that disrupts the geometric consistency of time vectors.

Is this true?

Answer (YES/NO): NO